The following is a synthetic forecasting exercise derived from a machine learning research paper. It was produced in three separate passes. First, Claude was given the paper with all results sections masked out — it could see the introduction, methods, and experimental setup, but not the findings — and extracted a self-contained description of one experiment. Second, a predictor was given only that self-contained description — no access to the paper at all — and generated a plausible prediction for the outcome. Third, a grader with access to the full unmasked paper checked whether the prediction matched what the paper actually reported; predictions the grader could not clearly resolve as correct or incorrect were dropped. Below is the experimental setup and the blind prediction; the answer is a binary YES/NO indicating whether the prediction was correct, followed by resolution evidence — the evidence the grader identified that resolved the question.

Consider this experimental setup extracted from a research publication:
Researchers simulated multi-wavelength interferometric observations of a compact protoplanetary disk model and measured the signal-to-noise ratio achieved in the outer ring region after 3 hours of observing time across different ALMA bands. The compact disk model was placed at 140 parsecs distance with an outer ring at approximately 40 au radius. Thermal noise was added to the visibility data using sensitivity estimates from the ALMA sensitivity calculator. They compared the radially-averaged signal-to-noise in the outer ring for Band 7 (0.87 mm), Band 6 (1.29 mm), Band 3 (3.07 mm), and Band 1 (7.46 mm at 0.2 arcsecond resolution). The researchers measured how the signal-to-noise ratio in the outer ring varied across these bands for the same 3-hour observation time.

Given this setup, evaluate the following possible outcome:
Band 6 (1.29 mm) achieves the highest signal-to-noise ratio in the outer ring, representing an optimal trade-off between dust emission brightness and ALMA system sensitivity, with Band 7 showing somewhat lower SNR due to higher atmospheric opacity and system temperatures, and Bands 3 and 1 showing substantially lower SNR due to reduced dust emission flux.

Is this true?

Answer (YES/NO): NO